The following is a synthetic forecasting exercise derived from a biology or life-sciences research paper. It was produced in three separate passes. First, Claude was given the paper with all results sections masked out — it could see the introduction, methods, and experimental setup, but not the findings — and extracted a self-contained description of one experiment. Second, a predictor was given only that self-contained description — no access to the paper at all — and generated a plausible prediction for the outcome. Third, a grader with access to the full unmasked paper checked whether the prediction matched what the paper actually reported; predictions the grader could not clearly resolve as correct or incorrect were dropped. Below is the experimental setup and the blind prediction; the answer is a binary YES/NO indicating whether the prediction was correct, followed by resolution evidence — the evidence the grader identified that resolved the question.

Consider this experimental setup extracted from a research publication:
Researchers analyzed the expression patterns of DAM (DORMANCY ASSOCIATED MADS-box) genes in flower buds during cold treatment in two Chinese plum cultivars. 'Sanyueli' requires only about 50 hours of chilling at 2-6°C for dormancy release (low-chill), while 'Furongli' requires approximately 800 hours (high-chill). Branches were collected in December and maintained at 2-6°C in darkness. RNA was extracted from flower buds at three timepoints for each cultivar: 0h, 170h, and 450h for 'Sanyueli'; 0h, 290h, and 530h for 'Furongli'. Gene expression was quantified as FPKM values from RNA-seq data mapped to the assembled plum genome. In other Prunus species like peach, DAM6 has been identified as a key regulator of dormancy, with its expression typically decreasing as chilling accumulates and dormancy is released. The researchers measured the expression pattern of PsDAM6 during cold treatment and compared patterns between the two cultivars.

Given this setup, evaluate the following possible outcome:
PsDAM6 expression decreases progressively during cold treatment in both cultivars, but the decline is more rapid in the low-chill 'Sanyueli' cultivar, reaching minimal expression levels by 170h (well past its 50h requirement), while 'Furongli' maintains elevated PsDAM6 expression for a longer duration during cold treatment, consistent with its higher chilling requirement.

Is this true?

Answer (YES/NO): NO